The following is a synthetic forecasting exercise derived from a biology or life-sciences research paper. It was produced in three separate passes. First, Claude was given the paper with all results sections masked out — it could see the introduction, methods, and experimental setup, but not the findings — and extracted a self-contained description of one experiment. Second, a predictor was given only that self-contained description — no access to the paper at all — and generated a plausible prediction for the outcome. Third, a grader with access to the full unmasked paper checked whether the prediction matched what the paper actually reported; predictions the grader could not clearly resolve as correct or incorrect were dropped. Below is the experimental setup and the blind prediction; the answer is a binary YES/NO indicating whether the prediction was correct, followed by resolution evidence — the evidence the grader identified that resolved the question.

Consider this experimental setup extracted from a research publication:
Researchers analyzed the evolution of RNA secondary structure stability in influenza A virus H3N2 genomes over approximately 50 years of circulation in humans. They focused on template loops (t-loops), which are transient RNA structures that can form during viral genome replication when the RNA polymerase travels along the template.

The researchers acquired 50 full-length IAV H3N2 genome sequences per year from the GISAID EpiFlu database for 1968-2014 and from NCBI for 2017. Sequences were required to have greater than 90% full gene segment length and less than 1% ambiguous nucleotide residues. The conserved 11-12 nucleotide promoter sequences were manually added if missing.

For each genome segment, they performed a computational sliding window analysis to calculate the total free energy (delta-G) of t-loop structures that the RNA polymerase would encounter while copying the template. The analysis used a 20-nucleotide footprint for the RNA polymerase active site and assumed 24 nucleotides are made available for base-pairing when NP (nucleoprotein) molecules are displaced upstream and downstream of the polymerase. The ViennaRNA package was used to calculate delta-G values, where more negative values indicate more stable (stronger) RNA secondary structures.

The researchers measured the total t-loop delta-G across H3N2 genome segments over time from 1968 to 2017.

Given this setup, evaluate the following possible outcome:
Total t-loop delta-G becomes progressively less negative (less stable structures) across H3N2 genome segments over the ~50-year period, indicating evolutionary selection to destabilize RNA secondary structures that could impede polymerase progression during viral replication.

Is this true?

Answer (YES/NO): YES